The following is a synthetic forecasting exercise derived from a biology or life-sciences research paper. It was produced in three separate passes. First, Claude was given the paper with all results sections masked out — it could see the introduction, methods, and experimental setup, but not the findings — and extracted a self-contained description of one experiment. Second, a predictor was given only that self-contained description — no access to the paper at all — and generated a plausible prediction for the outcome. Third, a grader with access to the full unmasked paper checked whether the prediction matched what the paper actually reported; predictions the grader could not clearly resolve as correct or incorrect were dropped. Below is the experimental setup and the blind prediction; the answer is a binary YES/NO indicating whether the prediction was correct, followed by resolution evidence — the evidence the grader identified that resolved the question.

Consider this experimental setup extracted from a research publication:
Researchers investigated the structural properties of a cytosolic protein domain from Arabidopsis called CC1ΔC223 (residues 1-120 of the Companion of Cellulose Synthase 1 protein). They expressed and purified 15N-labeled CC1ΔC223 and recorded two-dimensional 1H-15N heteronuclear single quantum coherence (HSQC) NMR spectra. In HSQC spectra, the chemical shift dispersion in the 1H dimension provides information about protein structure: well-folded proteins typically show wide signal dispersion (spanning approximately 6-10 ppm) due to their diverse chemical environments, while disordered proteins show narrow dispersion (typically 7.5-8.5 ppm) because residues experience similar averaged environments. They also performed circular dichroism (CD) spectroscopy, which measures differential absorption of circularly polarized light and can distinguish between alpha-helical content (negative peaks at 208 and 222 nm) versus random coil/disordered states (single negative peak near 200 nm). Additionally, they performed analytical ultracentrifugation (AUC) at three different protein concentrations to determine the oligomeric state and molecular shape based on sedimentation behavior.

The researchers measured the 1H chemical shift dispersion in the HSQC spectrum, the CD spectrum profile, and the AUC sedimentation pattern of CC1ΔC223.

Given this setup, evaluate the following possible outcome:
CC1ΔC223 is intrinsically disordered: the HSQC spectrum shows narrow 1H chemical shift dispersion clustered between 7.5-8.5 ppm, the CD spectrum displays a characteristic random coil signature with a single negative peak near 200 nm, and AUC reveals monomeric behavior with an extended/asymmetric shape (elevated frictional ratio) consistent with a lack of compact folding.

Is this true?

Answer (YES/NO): YES